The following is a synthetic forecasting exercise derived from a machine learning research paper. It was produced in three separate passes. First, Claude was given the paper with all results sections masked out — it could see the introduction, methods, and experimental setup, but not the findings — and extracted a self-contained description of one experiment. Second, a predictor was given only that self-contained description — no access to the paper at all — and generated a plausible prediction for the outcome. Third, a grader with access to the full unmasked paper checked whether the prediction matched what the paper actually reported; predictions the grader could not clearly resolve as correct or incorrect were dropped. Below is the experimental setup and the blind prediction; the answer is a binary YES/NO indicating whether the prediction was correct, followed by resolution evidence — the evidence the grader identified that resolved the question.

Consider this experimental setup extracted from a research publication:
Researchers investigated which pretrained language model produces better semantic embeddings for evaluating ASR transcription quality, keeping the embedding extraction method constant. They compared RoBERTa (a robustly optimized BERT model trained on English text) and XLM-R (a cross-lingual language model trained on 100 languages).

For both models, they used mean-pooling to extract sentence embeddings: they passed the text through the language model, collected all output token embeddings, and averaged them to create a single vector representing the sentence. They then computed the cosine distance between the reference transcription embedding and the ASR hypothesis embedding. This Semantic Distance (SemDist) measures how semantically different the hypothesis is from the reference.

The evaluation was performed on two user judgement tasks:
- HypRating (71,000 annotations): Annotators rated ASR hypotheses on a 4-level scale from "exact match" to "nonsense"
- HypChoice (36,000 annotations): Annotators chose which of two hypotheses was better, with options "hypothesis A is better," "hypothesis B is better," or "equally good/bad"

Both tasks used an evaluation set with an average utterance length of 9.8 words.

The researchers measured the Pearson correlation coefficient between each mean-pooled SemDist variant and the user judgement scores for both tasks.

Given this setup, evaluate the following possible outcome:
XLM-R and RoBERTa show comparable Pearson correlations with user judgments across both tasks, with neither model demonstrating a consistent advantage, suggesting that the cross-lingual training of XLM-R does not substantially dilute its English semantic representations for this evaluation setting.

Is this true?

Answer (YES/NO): NO